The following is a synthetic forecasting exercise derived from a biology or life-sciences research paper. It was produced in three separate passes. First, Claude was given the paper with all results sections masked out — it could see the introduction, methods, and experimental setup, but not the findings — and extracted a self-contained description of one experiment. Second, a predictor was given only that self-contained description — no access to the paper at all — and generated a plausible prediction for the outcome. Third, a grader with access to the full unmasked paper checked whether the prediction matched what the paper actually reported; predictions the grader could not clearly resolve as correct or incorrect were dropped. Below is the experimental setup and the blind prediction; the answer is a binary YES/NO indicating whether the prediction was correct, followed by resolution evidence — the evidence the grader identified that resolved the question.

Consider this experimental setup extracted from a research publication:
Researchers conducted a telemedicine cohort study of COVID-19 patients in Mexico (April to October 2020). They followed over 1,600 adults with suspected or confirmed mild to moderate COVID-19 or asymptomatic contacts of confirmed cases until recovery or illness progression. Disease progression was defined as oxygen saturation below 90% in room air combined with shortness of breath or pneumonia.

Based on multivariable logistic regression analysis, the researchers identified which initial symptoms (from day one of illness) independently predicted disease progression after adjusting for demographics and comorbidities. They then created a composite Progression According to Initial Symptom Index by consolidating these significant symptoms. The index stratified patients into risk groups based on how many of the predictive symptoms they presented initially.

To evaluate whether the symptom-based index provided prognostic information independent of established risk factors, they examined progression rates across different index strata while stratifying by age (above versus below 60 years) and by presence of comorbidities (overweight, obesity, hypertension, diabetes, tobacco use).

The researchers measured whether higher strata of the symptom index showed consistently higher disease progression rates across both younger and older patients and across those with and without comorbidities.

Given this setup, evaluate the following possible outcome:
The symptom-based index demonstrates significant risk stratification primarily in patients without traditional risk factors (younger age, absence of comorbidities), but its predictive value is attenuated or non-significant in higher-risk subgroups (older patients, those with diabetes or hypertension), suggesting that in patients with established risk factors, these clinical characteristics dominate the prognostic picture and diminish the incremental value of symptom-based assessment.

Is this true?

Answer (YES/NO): NO